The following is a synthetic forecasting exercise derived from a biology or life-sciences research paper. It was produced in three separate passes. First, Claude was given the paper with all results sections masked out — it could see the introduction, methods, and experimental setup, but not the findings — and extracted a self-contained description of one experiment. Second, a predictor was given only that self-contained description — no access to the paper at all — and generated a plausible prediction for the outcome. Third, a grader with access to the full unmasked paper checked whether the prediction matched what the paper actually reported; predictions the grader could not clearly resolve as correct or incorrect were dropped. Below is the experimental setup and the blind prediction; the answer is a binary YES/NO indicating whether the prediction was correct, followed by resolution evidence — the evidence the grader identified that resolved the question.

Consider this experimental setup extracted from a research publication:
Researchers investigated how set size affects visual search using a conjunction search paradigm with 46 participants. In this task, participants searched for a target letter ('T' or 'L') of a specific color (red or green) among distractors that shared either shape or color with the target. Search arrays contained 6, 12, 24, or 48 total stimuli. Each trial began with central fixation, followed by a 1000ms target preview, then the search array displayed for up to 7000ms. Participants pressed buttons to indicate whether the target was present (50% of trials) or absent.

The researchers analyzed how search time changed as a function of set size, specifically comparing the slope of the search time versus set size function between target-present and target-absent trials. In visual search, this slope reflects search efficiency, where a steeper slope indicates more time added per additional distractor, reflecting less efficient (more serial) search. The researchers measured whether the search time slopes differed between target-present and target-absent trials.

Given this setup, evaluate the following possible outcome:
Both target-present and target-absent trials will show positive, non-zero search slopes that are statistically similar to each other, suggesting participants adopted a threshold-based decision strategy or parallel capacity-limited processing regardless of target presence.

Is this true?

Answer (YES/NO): NO